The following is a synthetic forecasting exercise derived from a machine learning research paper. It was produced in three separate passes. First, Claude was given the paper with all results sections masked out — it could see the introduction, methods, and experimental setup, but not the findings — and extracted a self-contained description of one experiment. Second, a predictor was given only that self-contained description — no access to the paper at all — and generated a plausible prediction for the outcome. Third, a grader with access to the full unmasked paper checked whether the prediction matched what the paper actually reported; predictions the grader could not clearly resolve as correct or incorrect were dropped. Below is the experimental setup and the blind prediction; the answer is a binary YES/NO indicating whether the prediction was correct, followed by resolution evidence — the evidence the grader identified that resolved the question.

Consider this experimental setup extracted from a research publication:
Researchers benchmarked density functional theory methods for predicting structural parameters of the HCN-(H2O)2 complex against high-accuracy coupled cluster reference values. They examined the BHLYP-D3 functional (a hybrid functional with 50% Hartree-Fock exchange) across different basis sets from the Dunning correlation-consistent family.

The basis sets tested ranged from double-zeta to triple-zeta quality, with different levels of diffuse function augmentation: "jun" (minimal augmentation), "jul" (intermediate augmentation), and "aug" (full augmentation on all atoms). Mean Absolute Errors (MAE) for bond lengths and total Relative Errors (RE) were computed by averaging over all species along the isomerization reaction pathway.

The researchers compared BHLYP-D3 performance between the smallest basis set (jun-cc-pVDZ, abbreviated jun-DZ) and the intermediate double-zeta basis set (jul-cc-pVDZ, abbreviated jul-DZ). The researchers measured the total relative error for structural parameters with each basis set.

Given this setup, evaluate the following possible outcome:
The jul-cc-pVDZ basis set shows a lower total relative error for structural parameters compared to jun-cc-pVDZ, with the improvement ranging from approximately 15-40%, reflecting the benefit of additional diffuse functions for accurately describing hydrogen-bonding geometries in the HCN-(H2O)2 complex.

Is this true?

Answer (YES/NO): NO